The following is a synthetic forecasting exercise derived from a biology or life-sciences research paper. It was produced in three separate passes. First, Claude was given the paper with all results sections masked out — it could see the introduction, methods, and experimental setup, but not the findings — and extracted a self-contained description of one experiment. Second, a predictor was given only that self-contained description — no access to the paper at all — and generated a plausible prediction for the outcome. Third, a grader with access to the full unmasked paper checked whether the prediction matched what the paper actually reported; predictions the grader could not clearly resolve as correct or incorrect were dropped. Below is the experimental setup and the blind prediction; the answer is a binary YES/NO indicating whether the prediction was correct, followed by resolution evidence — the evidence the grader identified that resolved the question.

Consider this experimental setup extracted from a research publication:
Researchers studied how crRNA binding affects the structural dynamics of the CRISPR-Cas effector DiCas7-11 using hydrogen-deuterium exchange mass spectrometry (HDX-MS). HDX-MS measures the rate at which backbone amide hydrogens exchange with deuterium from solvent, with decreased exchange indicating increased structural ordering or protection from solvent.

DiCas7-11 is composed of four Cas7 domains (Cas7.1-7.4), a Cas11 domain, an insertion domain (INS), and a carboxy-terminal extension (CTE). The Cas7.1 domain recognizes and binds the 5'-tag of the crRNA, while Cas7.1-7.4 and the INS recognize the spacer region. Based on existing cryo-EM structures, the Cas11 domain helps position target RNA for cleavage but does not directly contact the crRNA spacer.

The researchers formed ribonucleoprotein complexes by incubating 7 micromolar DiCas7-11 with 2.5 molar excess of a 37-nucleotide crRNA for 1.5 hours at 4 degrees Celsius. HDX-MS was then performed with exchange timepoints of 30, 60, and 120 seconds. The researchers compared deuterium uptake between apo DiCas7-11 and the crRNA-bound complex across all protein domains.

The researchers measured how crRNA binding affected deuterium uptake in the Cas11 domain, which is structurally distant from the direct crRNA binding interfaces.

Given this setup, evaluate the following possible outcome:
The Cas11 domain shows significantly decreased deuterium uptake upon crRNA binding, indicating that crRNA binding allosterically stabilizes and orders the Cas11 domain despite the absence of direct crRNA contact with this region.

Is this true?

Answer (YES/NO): YES